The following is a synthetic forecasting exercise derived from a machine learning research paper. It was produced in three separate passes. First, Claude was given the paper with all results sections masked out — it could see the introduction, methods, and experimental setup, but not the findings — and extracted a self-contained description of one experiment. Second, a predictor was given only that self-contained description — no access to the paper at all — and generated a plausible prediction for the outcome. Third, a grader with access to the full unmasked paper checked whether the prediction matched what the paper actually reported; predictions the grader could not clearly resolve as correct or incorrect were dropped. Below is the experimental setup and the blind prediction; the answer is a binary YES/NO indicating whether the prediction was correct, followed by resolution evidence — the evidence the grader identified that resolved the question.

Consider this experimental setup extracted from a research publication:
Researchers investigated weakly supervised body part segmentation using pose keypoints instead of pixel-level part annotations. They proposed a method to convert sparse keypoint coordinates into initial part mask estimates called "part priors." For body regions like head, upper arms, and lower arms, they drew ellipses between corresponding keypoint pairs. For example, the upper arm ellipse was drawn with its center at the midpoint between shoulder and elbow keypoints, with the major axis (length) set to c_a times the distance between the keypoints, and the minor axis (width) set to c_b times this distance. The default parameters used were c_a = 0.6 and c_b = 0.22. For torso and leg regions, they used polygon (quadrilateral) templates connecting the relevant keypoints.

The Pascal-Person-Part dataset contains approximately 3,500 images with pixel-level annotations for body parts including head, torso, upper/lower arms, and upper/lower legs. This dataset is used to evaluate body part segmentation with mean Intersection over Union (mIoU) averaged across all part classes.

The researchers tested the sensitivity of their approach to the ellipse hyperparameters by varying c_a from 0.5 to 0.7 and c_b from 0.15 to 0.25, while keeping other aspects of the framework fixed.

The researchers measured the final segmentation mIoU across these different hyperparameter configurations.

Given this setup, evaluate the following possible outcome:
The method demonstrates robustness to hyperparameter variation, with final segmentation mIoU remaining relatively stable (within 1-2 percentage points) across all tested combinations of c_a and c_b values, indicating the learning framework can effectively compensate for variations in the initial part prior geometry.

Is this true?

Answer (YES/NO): NO